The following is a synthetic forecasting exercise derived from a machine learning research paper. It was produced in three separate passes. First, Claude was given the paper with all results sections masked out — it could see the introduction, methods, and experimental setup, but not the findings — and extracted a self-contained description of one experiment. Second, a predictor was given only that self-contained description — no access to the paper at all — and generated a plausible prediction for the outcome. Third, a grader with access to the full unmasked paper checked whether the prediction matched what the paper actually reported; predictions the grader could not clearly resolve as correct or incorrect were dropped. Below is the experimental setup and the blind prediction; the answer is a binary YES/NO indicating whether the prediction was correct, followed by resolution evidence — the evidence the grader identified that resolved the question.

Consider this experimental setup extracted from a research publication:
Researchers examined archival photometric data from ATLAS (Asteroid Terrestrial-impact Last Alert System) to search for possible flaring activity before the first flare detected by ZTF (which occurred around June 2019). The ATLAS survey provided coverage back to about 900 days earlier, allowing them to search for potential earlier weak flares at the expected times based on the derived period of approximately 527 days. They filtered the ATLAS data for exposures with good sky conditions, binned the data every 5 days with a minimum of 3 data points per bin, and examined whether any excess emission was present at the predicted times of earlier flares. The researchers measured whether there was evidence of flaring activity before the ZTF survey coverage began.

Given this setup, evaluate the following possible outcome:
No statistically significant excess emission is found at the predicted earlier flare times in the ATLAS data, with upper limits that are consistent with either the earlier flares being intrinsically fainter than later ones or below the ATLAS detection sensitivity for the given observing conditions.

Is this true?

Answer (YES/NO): NO